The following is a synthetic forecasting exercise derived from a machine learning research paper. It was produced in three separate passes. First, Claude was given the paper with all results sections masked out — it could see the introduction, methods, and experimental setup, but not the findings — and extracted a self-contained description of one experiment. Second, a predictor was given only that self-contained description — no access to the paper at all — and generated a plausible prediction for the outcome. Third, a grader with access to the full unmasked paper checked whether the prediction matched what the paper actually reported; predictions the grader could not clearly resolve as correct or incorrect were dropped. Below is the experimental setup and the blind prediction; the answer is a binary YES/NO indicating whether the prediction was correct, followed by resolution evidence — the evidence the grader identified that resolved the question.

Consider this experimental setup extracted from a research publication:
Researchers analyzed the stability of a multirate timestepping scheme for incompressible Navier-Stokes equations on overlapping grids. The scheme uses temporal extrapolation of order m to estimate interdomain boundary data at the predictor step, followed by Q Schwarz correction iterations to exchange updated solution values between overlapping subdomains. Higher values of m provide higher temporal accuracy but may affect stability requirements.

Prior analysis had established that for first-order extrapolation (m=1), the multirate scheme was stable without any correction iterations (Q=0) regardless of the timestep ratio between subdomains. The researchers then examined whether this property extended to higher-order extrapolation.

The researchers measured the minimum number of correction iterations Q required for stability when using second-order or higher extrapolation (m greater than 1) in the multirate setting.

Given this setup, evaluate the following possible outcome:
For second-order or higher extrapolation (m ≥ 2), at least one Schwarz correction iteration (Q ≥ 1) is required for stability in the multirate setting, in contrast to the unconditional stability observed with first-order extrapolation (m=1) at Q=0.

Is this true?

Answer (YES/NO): YES